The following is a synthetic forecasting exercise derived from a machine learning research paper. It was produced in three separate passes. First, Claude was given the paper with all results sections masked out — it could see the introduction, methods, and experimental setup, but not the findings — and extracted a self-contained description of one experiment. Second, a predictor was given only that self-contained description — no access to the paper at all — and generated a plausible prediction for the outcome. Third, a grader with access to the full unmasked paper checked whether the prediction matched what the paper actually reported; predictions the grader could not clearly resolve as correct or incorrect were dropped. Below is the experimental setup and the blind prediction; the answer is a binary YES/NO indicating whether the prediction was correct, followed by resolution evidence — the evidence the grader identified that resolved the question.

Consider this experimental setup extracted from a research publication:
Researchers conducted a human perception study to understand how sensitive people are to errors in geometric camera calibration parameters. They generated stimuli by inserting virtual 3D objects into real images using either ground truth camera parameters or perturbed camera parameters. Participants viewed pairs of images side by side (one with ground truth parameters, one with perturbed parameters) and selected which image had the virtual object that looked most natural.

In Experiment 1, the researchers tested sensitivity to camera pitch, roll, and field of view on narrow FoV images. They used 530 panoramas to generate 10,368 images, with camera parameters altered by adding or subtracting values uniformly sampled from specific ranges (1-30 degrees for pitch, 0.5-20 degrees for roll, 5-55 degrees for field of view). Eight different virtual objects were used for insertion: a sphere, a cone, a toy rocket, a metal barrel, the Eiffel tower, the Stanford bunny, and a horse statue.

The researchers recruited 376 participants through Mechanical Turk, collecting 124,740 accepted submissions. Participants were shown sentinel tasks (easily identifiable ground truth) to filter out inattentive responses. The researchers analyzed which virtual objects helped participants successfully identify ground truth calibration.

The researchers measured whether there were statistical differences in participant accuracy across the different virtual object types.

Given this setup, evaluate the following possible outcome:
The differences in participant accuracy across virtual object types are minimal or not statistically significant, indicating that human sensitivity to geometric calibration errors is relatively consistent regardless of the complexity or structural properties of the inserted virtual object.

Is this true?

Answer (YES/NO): NO